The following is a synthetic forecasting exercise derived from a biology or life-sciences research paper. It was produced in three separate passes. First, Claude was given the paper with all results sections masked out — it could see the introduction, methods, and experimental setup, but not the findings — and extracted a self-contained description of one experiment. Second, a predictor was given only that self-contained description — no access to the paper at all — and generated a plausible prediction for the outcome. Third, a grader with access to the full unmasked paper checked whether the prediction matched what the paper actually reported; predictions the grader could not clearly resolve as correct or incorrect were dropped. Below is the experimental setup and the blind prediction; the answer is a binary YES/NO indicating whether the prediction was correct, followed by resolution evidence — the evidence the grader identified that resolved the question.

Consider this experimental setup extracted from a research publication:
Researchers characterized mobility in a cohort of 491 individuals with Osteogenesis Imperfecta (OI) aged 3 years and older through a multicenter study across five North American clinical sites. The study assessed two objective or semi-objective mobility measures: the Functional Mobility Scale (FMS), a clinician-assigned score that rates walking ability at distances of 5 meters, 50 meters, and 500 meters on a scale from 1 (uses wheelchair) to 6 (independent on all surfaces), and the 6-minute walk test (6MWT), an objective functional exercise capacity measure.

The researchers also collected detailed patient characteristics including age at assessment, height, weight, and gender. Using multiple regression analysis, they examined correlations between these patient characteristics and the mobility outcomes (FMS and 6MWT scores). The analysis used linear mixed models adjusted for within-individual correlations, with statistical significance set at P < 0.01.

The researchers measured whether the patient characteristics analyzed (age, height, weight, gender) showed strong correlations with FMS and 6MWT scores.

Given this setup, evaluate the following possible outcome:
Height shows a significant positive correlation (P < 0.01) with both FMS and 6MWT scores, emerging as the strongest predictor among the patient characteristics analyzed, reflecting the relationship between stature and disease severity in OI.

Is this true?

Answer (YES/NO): NO